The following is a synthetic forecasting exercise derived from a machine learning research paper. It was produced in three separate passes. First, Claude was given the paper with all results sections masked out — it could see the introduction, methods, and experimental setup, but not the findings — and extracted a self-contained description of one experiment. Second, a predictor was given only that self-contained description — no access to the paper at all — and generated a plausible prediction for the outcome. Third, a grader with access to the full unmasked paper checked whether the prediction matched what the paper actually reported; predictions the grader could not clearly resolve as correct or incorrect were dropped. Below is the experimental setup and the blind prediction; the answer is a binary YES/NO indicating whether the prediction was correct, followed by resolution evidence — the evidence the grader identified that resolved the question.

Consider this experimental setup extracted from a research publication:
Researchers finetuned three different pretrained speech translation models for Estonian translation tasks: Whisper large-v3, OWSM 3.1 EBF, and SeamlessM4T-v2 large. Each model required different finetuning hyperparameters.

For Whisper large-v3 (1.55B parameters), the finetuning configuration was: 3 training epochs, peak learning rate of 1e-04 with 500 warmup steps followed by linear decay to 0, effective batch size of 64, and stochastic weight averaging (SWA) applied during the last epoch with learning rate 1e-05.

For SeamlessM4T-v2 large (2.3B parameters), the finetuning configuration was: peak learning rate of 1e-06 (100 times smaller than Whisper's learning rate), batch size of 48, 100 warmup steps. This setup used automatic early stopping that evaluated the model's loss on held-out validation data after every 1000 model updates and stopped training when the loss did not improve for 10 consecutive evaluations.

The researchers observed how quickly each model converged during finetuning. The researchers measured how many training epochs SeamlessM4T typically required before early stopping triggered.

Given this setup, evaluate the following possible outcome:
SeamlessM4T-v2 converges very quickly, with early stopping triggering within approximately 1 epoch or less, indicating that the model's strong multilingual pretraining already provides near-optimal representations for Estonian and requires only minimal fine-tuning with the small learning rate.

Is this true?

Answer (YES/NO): NO